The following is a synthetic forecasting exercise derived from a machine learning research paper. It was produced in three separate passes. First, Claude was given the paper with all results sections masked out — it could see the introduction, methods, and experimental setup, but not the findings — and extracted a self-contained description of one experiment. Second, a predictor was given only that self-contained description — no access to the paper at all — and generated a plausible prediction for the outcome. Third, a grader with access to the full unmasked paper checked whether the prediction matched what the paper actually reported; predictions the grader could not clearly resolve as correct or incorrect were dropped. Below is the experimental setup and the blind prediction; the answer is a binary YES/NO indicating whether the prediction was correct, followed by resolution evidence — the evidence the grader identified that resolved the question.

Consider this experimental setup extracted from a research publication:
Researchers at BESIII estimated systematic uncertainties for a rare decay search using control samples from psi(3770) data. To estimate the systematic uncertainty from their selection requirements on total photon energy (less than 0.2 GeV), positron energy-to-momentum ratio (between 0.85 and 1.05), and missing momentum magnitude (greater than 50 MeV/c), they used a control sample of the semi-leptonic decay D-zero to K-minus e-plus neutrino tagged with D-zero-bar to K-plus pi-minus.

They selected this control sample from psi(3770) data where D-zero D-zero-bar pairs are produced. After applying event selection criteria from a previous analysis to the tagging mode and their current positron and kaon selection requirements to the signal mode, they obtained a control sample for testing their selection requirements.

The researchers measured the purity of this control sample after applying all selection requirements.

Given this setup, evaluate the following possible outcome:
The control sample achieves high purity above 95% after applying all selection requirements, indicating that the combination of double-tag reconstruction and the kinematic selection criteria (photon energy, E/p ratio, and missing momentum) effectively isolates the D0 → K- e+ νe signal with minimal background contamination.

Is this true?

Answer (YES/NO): YES